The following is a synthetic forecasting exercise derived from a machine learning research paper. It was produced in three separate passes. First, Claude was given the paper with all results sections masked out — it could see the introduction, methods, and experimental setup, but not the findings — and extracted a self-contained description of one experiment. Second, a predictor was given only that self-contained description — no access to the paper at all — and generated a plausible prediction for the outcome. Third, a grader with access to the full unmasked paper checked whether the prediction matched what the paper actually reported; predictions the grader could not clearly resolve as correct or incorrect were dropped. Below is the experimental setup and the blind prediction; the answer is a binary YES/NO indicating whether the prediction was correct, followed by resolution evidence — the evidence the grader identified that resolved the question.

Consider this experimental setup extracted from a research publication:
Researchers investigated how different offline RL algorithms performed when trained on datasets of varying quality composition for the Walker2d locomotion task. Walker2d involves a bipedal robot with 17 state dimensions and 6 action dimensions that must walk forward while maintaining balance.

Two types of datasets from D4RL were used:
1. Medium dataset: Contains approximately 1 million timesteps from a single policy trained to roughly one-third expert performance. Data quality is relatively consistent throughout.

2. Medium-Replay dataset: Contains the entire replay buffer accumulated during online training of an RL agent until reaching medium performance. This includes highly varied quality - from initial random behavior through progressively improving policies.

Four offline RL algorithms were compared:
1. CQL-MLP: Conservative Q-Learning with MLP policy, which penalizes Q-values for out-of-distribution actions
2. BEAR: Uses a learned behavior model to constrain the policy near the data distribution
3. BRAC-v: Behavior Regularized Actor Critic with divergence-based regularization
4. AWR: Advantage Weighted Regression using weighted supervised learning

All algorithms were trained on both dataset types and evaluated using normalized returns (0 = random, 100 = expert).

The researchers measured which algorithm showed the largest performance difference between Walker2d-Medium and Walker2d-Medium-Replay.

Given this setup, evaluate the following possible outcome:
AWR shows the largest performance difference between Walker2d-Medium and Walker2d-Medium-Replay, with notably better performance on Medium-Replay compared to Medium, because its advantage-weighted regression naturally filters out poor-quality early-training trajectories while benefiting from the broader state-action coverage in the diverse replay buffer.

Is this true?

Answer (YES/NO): NO